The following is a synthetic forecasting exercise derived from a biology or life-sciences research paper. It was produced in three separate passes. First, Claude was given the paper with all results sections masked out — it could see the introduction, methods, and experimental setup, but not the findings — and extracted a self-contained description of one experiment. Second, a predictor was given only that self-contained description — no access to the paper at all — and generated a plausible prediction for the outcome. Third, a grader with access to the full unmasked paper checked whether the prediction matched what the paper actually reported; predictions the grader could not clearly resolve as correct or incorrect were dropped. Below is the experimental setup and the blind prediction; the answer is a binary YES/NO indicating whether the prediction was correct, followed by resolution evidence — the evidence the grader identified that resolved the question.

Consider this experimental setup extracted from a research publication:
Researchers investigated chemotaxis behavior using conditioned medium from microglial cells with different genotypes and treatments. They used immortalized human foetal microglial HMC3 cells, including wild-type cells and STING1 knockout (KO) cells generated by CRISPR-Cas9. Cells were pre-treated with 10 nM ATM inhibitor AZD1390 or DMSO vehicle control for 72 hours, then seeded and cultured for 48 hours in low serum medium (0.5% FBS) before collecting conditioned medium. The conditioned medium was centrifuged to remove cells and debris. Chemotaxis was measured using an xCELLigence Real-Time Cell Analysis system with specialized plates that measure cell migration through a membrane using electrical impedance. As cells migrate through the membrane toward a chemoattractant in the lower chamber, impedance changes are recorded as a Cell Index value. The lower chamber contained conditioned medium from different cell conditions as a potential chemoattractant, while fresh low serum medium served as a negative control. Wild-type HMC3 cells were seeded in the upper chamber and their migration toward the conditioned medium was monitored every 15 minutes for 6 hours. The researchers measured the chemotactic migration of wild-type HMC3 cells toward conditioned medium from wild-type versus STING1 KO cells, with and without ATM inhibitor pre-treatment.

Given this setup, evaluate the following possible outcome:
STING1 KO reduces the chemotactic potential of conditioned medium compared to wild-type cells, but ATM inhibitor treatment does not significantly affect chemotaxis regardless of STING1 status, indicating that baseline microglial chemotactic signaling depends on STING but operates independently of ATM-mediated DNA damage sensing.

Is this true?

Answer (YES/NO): NO